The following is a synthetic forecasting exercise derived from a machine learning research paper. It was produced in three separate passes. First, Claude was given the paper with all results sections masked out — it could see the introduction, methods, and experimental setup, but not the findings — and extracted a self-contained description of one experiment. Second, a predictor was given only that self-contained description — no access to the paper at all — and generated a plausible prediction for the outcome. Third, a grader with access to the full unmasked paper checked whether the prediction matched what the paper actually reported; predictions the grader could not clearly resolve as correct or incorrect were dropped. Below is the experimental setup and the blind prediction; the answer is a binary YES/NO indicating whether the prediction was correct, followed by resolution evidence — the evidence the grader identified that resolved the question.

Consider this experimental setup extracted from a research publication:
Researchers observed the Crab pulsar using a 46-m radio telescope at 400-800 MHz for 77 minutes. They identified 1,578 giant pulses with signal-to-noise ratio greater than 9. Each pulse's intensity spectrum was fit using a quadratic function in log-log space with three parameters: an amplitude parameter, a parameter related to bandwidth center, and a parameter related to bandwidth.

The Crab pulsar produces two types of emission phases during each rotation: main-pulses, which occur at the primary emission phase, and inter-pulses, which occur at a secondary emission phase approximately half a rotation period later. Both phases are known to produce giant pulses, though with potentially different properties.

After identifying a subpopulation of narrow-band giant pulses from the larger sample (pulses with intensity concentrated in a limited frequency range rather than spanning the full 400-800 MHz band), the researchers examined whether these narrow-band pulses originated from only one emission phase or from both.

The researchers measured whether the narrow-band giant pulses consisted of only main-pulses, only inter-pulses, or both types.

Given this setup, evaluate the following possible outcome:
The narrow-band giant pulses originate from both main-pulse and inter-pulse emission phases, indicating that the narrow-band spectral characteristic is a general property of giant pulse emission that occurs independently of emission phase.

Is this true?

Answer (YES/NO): YES